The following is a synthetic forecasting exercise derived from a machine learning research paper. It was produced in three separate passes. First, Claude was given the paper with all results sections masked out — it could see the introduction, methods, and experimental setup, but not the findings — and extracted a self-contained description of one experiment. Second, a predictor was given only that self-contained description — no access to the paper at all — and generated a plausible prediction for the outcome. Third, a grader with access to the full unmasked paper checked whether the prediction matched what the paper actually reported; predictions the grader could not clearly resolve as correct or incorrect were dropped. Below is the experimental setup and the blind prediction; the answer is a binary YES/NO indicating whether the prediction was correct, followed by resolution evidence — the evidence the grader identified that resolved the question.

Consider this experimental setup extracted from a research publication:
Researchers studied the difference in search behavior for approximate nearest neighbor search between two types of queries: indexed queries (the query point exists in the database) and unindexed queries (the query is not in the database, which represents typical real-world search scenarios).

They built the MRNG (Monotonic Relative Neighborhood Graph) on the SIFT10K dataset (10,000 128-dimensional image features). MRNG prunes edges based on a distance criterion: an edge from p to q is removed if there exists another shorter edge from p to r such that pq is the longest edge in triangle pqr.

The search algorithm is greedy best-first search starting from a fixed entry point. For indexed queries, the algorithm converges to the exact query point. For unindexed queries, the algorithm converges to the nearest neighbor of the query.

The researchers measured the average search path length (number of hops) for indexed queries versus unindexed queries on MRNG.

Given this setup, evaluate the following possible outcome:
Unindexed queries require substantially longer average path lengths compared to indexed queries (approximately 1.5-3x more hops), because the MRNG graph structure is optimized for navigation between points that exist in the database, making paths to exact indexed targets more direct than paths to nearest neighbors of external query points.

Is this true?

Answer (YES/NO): YES